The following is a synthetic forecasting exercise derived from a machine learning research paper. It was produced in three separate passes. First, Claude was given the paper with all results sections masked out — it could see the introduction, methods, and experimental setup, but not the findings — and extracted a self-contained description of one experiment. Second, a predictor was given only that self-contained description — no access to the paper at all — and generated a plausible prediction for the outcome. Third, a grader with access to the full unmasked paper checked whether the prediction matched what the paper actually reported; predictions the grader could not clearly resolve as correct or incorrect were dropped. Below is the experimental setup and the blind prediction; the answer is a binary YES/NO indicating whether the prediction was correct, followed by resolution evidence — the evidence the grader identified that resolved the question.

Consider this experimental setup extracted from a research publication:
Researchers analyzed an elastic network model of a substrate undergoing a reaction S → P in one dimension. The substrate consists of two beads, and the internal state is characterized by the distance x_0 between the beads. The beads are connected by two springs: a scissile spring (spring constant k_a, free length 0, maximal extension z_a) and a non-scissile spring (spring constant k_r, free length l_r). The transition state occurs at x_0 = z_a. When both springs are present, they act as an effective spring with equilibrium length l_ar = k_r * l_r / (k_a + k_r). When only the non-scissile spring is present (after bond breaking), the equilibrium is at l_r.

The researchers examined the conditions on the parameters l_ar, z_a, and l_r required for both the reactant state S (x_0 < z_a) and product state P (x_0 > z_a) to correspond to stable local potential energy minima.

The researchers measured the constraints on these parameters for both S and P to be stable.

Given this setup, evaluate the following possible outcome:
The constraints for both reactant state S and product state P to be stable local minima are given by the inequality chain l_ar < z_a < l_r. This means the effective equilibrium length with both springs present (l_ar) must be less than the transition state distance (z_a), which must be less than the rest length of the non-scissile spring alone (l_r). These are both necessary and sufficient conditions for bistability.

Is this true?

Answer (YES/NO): YES